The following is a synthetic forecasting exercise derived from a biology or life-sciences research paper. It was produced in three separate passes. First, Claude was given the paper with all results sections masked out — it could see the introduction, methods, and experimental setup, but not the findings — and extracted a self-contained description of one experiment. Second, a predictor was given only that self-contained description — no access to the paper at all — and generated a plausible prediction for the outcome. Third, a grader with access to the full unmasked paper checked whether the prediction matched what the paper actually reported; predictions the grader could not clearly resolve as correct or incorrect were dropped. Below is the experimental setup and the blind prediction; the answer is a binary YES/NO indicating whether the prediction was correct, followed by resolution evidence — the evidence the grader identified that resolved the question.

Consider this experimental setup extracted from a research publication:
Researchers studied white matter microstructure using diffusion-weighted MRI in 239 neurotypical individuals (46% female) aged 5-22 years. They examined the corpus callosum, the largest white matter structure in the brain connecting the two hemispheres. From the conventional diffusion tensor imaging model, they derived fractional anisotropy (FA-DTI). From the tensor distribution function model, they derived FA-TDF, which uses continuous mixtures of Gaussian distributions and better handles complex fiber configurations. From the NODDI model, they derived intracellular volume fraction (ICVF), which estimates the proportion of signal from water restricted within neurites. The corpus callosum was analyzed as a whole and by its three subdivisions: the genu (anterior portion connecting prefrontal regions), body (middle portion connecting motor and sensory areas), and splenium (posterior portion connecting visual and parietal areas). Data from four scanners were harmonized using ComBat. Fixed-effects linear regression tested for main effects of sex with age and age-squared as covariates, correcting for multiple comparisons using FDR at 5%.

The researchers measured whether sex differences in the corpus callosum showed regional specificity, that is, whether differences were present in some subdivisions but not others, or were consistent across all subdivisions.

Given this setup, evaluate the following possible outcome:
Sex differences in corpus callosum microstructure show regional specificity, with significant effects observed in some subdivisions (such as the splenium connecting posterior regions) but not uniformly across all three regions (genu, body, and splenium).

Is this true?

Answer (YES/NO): NO